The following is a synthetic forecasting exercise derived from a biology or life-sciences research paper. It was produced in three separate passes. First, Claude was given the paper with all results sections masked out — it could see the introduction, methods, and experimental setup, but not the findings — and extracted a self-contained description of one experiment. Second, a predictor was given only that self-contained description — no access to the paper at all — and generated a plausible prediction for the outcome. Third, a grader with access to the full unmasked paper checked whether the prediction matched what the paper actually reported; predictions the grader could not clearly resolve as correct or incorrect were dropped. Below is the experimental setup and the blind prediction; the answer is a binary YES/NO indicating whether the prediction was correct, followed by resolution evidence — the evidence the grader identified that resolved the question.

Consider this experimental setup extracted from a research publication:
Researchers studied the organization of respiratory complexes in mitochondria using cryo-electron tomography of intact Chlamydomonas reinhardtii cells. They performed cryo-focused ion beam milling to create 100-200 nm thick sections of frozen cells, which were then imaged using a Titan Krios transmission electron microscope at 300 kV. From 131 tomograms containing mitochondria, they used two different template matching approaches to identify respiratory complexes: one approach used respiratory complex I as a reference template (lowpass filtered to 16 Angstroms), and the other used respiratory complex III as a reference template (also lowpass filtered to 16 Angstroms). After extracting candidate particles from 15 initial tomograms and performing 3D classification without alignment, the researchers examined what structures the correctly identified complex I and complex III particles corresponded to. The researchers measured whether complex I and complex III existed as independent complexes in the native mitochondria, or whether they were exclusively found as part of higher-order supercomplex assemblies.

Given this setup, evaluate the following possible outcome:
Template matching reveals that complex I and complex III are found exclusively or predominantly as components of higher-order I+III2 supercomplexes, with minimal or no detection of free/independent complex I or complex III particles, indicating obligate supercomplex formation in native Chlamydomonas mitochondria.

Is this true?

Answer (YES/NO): YES